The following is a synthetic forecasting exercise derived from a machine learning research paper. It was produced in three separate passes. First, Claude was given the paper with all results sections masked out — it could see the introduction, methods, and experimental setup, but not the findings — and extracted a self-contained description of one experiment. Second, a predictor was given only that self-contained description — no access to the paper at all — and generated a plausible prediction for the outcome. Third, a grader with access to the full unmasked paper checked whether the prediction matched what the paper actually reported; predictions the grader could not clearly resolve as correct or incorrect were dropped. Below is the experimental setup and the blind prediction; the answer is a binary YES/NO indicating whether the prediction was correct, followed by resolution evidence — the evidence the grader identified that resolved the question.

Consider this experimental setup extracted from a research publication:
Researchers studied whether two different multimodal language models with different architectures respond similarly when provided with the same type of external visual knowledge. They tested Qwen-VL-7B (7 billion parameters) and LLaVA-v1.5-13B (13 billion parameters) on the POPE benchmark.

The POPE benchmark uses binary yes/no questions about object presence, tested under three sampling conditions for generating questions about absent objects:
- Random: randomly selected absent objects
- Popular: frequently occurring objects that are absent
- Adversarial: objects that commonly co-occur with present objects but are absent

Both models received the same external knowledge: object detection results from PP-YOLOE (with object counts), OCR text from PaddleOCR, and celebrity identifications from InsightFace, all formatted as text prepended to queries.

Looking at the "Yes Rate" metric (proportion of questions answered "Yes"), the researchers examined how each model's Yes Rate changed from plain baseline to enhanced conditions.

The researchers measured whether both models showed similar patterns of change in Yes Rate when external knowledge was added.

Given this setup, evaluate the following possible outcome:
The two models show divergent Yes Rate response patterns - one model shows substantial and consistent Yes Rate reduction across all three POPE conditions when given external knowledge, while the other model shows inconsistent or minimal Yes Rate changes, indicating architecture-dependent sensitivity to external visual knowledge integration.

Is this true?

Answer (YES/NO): YES